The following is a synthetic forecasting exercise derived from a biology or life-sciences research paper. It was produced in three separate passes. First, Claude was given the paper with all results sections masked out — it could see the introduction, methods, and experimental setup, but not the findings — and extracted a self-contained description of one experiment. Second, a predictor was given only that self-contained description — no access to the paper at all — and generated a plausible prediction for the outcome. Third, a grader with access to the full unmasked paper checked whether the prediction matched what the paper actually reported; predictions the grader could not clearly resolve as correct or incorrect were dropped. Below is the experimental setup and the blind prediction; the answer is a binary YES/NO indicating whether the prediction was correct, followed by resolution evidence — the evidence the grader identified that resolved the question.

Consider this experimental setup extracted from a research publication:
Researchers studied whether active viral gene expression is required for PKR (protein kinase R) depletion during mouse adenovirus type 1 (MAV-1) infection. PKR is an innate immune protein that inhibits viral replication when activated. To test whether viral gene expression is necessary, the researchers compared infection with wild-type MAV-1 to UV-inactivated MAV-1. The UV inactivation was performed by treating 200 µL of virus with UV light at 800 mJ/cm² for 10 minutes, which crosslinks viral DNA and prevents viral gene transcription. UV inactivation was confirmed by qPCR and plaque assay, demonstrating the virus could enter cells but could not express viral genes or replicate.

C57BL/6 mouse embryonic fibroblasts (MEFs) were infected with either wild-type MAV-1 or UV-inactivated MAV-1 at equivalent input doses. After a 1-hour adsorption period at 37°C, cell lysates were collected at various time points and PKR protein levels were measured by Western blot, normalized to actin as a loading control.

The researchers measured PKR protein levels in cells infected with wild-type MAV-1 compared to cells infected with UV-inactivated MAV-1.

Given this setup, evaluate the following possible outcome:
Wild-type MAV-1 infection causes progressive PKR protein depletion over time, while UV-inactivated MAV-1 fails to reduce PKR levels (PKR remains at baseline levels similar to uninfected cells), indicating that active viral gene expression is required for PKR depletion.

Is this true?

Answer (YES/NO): YES